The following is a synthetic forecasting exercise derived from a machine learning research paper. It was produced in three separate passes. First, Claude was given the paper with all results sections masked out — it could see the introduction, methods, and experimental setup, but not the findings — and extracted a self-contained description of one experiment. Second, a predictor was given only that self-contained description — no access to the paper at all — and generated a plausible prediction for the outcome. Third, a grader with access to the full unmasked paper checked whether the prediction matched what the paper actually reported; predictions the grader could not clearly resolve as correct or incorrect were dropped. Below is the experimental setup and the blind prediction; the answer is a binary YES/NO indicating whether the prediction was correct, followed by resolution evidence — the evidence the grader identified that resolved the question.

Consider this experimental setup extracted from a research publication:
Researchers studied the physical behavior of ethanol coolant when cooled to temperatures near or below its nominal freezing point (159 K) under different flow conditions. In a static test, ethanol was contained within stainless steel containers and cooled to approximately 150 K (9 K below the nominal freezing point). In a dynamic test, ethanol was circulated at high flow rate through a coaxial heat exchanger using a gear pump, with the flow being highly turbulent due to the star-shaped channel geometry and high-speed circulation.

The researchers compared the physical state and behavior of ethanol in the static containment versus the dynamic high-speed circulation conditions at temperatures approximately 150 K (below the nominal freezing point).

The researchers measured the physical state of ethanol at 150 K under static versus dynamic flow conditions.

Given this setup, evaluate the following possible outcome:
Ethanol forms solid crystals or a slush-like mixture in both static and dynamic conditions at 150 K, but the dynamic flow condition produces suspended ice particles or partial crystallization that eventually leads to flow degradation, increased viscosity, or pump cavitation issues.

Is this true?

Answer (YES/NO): NO